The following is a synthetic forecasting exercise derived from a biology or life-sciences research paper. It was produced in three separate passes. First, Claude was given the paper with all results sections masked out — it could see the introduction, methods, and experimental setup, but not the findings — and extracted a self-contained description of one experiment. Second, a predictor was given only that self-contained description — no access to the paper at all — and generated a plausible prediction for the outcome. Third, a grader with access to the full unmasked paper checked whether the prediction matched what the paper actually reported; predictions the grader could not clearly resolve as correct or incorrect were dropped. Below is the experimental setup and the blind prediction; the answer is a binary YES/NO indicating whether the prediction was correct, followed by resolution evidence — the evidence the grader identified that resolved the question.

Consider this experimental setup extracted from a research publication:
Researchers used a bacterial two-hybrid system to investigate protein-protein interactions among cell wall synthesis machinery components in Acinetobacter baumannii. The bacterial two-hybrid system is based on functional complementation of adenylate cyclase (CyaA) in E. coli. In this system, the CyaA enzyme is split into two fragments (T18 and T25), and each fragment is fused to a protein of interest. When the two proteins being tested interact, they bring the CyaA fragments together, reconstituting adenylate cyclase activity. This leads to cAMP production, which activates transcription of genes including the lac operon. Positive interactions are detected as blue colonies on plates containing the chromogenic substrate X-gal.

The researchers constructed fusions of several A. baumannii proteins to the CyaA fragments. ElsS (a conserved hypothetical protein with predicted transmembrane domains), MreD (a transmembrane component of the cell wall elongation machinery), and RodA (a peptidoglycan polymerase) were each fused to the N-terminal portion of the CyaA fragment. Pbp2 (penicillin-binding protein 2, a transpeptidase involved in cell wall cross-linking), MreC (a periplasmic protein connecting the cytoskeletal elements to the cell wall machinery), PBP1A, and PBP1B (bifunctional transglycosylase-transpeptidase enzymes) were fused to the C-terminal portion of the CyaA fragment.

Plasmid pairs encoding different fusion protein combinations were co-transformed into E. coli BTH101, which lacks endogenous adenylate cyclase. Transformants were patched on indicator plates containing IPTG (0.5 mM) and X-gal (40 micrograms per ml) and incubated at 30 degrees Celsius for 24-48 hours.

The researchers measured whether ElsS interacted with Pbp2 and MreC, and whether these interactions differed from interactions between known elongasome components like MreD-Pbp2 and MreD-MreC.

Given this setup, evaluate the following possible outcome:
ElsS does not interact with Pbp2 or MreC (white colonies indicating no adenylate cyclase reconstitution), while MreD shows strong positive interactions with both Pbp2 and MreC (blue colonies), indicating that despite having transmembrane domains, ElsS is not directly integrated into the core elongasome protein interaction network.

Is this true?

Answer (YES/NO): NO